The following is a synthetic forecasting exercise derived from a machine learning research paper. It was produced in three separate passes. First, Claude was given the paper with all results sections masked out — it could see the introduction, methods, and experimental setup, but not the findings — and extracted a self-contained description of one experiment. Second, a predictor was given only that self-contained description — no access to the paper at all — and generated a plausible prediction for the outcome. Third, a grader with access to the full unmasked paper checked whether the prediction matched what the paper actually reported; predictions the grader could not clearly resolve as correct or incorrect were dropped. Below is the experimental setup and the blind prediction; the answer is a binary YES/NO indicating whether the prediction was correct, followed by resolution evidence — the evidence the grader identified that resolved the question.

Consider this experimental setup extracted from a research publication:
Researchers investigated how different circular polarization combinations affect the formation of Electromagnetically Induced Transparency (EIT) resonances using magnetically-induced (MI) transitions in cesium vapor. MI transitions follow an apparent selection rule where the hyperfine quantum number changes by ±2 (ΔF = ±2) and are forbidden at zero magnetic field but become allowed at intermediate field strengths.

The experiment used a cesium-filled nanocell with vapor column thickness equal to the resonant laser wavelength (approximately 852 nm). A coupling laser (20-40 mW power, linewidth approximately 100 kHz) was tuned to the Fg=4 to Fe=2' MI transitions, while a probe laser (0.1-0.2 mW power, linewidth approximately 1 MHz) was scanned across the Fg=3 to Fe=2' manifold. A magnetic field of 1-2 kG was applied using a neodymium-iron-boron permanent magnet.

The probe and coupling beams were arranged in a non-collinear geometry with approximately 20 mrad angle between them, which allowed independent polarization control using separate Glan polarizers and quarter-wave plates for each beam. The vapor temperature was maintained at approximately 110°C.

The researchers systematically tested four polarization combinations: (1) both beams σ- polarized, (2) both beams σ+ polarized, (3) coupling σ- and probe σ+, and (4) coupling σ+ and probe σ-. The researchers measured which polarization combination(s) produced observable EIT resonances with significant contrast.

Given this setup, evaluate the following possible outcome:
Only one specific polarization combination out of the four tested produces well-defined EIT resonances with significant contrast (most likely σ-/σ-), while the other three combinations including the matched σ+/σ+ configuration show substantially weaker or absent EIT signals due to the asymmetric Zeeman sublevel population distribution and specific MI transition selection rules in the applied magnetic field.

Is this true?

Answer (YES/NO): YES